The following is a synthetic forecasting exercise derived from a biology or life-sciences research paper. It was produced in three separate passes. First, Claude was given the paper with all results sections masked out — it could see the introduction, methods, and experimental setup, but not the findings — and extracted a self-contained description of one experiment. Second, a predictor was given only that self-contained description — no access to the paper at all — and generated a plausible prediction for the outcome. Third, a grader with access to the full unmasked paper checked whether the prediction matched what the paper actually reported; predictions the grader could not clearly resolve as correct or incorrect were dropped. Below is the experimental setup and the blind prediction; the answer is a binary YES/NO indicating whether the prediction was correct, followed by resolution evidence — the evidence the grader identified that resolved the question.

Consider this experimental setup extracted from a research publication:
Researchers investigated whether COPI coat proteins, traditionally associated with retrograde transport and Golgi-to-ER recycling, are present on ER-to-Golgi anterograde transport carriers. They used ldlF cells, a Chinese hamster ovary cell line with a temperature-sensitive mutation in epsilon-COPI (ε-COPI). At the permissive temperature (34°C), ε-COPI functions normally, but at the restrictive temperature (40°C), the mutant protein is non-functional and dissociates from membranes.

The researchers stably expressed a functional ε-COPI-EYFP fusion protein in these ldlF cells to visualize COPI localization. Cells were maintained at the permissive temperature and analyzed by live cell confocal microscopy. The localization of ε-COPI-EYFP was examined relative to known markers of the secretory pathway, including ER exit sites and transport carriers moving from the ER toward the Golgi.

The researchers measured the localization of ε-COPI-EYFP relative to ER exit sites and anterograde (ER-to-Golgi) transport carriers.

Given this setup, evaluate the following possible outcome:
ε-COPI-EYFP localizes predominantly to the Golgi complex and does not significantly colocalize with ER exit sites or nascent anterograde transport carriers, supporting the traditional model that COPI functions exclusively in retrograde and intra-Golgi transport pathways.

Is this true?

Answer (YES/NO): NO